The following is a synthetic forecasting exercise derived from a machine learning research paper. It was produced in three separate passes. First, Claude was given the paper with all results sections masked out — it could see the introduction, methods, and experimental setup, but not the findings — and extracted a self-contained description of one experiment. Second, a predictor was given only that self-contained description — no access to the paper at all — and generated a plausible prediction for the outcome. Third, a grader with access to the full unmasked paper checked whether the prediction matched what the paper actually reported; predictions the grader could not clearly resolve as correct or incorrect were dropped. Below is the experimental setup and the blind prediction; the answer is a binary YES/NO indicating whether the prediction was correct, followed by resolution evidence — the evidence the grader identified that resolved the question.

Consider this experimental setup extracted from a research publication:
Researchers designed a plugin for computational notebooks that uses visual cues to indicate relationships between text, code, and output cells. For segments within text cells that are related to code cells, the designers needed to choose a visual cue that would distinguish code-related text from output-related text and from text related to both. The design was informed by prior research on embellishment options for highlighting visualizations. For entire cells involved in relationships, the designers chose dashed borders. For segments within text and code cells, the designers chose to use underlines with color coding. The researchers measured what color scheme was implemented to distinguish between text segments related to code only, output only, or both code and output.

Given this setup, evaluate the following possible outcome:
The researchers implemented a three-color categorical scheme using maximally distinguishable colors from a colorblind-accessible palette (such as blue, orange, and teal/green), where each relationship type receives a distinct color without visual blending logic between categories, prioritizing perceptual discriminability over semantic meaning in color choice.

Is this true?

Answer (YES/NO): NO